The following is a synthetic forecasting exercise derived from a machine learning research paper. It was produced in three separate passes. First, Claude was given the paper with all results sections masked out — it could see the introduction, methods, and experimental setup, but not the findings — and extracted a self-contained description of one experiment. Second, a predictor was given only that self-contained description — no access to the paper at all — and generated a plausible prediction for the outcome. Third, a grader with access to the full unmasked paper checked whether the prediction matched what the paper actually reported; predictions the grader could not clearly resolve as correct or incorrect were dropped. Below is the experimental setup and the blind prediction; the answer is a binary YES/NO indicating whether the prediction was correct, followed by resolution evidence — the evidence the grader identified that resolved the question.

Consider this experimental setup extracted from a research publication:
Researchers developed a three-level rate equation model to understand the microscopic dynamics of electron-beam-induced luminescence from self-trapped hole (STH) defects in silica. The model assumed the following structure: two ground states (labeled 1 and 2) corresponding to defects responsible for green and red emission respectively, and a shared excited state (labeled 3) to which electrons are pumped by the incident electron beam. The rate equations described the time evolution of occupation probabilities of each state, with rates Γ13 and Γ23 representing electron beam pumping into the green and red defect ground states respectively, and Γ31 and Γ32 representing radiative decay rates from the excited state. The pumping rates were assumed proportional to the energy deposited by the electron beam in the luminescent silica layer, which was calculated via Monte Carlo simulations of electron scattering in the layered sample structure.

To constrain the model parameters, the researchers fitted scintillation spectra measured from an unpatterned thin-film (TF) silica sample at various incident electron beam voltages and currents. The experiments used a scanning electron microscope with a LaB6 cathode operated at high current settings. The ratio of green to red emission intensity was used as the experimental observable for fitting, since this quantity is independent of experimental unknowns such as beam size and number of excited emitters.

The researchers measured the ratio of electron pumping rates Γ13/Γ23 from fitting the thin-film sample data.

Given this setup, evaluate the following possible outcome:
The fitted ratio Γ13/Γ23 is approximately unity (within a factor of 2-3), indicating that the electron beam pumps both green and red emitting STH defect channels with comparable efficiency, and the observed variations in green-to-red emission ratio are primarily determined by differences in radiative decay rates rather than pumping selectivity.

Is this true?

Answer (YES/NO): NO